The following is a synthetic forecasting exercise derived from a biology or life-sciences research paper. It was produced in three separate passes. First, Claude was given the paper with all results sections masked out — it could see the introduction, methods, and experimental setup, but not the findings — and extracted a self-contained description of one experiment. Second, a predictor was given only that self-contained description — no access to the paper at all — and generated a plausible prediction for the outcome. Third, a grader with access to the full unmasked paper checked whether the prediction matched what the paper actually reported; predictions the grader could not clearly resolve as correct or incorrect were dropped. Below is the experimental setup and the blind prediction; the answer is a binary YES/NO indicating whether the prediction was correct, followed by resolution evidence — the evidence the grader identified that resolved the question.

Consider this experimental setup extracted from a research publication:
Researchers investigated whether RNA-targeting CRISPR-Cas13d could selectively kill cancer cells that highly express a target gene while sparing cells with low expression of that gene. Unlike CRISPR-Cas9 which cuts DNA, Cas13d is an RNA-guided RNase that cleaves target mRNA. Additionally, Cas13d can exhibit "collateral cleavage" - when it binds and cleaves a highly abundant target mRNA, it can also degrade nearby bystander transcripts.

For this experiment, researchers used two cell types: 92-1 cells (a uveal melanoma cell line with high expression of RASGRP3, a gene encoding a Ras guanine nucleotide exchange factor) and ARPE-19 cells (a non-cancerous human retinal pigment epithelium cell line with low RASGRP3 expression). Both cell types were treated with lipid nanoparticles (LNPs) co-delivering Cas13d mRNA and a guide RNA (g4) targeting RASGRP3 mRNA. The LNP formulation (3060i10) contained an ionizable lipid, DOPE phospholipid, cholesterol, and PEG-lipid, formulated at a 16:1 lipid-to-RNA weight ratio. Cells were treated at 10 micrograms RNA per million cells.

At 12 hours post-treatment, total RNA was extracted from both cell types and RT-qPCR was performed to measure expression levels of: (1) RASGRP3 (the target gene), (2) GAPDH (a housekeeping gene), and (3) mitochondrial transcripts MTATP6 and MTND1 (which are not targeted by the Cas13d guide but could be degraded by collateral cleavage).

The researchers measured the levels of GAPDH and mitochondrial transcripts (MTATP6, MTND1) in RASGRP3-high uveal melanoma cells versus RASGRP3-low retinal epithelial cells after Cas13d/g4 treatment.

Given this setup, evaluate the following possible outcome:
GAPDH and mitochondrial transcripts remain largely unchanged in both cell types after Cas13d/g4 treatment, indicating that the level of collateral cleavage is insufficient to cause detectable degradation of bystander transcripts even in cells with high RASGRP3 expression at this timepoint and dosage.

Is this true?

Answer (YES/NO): NO